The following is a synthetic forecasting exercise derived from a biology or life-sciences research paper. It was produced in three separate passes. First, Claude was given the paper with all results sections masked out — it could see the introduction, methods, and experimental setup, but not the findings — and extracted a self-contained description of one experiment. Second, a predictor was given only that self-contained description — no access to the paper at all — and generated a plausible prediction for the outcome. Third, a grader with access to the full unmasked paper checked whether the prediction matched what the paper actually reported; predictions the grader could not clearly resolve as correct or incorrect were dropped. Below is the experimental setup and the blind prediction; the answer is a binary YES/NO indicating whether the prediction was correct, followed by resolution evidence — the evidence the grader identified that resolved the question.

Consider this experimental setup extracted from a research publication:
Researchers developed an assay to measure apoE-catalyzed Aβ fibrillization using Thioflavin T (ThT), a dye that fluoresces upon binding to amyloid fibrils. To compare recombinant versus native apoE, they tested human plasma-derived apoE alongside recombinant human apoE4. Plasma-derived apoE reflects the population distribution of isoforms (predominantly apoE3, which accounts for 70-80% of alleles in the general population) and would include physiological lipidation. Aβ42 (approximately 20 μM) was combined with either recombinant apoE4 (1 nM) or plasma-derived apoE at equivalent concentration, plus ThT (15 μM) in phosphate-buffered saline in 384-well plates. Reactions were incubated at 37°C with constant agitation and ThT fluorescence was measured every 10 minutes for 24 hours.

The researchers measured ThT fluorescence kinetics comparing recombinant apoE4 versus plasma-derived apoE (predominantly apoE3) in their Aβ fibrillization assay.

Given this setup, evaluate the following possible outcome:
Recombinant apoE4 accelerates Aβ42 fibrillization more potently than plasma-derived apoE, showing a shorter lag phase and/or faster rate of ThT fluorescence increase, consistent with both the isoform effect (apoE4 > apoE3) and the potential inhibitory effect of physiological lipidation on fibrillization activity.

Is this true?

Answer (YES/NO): NO